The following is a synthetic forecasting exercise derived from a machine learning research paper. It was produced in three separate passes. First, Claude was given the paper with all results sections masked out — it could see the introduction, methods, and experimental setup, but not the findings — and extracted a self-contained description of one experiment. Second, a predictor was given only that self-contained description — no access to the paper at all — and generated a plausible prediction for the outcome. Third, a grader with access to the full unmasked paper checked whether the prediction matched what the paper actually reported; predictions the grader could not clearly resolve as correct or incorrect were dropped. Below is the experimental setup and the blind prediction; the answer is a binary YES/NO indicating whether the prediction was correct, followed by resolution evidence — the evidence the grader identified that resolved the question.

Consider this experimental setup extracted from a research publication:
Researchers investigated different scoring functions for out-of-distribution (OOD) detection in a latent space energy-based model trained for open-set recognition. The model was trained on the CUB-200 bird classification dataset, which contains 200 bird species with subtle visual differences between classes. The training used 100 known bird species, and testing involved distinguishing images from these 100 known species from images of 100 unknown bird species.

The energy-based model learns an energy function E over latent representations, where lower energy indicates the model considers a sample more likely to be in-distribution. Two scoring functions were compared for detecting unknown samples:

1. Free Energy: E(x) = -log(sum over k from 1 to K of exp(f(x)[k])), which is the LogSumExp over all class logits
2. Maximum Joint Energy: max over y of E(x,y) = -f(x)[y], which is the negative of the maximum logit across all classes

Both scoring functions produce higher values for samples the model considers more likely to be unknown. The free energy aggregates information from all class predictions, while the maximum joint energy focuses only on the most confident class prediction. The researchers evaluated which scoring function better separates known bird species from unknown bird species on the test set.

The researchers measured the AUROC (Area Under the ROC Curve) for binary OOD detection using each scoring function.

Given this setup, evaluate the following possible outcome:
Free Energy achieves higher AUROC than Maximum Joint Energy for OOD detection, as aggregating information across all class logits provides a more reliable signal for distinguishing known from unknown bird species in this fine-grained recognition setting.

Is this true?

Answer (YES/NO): NO